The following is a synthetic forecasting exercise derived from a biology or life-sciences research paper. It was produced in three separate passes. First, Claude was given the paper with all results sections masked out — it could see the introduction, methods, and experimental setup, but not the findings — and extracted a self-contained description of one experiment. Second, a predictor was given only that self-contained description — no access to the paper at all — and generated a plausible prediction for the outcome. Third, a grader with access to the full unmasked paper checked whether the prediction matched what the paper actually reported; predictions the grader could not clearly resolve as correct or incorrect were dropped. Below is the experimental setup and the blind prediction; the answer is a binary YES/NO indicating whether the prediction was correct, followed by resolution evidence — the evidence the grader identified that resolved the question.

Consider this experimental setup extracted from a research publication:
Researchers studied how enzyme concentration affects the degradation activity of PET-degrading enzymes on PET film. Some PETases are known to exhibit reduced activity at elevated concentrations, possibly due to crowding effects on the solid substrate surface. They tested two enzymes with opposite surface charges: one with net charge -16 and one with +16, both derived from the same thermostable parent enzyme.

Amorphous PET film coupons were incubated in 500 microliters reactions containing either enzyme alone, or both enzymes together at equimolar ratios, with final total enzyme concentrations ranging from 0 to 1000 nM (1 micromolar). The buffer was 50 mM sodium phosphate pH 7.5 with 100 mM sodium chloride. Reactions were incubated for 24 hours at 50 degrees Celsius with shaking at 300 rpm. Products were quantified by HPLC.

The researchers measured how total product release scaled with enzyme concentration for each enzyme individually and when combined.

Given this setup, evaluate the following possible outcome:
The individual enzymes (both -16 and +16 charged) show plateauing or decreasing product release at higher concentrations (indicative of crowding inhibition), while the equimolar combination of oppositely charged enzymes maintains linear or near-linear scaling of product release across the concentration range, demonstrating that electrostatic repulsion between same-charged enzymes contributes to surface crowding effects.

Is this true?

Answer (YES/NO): NO